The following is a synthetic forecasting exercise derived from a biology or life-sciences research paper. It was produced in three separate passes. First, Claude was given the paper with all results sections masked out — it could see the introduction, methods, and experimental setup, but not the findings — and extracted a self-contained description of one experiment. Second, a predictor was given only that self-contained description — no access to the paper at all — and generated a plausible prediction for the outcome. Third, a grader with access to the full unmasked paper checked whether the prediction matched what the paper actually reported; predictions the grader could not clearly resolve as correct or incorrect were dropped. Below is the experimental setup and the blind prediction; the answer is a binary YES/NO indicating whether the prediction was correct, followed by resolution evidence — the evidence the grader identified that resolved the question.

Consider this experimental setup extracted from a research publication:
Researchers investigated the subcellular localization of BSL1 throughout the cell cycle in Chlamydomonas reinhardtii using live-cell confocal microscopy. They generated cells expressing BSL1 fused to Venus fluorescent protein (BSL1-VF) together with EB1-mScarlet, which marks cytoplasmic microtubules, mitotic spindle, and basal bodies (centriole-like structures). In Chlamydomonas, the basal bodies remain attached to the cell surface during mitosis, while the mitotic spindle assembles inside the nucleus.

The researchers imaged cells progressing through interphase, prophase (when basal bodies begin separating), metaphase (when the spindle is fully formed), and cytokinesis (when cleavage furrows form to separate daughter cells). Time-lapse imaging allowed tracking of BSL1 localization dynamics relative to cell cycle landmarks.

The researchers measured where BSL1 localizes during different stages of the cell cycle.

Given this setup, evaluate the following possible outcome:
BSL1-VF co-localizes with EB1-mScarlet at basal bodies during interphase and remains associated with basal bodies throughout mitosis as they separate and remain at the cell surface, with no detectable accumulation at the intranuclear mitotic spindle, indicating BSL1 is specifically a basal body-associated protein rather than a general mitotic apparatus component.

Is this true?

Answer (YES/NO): NO